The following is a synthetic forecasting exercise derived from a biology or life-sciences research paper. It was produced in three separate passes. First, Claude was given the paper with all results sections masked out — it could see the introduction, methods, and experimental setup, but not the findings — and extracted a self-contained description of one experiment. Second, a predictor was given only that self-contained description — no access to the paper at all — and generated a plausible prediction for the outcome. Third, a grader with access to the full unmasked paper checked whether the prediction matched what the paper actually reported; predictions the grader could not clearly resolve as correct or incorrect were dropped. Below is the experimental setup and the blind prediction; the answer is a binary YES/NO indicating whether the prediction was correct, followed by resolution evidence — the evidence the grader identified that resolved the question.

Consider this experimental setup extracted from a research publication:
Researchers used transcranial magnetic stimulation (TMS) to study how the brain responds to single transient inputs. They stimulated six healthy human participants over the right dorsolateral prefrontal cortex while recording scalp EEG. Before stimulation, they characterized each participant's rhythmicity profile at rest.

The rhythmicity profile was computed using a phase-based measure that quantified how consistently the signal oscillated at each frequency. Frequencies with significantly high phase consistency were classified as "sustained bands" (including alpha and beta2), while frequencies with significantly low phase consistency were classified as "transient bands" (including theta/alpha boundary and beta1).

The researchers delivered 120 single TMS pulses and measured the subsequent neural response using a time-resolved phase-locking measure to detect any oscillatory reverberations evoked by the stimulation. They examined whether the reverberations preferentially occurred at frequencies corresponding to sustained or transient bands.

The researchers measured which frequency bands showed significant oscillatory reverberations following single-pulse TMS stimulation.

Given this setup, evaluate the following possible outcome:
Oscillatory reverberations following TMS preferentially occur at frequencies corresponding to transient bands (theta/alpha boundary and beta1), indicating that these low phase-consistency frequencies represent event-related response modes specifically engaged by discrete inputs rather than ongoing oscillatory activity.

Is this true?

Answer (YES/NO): YES